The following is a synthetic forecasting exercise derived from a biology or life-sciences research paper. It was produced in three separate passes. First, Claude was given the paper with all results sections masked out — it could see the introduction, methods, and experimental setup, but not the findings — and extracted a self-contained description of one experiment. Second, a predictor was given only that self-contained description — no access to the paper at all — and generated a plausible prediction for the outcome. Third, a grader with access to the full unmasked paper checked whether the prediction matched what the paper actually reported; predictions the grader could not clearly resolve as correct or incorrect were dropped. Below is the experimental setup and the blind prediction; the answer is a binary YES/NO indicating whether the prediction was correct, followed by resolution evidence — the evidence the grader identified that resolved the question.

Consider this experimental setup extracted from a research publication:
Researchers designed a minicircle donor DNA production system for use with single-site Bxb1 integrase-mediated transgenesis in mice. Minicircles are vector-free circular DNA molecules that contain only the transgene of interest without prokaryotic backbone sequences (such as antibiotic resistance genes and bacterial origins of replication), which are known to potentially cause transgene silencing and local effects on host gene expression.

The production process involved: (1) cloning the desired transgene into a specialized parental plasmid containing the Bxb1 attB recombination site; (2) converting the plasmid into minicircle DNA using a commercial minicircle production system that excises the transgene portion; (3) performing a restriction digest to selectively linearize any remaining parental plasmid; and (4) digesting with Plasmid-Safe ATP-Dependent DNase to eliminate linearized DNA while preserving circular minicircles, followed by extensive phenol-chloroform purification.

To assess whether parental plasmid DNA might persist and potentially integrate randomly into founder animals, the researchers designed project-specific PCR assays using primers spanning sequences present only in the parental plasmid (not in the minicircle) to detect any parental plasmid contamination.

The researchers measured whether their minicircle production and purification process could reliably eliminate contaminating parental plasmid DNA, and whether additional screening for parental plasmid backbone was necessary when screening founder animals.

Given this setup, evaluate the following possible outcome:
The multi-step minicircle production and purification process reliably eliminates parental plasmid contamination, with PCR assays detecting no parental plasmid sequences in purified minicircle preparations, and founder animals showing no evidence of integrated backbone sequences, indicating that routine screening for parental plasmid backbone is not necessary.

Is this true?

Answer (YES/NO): NO